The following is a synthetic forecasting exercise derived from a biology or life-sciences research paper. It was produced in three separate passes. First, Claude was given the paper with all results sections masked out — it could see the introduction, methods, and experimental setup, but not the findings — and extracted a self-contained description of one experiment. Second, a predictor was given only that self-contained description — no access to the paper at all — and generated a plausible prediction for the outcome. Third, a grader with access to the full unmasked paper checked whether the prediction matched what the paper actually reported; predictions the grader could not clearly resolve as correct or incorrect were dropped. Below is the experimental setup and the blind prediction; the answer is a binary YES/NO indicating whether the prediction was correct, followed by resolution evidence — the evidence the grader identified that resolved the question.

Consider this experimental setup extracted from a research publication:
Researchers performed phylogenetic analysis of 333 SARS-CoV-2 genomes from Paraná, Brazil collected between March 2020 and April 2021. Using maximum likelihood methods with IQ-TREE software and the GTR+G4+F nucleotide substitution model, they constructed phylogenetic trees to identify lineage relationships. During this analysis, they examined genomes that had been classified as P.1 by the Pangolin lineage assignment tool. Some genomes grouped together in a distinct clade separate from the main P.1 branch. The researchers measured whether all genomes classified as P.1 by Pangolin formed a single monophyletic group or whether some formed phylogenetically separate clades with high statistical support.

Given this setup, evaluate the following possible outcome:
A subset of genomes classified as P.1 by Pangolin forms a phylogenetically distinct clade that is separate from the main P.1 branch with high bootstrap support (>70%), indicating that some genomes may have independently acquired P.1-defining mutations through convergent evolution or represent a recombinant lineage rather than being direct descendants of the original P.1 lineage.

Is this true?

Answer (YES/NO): YES